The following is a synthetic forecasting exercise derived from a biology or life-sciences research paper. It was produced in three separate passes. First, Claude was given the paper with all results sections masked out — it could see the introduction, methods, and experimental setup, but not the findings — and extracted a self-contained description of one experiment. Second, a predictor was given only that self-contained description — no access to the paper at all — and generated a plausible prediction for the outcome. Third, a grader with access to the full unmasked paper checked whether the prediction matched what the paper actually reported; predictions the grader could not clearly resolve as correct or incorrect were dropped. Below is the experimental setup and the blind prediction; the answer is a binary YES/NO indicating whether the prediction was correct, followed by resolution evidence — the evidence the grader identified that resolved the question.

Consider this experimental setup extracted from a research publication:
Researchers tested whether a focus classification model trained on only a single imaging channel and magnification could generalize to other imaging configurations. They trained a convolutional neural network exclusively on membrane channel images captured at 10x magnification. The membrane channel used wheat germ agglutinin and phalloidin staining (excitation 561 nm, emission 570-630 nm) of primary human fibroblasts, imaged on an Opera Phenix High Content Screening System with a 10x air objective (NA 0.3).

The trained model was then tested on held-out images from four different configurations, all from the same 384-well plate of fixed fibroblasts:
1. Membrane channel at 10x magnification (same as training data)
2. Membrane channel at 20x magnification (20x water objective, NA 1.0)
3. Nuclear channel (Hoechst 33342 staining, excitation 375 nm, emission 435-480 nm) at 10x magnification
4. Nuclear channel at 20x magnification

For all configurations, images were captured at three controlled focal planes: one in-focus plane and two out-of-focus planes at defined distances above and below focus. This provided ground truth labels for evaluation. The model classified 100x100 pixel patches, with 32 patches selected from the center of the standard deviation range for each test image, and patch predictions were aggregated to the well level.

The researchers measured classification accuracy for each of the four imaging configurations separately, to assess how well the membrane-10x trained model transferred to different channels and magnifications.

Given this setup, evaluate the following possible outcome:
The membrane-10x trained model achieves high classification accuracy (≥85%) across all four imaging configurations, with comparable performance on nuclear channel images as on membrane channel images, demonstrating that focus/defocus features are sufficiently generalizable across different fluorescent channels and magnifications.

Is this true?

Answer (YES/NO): NO